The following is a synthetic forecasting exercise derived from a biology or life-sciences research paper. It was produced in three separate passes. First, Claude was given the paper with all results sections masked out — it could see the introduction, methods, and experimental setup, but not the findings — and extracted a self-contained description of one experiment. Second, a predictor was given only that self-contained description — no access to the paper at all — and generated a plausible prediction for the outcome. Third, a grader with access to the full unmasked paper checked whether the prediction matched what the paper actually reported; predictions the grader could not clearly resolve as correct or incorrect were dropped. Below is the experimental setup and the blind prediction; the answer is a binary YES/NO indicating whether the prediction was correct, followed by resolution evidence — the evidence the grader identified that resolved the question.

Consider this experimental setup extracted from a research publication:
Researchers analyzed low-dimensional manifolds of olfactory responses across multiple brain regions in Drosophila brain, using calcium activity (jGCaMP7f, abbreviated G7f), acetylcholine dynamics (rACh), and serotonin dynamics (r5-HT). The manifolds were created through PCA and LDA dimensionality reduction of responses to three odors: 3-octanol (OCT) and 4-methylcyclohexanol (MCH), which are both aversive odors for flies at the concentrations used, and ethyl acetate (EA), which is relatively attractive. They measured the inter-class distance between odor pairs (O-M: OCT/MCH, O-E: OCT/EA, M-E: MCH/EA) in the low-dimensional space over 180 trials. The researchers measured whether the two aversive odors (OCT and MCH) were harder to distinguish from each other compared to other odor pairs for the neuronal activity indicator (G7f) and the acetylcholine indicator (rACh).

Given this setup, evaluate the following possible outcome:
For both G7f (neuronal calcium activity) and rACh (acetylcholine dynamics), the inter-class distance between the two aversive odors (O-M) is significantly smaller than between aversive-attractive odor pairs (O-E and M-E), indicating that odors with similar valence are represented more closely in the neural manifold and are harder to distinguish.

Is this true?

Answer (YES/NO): YES